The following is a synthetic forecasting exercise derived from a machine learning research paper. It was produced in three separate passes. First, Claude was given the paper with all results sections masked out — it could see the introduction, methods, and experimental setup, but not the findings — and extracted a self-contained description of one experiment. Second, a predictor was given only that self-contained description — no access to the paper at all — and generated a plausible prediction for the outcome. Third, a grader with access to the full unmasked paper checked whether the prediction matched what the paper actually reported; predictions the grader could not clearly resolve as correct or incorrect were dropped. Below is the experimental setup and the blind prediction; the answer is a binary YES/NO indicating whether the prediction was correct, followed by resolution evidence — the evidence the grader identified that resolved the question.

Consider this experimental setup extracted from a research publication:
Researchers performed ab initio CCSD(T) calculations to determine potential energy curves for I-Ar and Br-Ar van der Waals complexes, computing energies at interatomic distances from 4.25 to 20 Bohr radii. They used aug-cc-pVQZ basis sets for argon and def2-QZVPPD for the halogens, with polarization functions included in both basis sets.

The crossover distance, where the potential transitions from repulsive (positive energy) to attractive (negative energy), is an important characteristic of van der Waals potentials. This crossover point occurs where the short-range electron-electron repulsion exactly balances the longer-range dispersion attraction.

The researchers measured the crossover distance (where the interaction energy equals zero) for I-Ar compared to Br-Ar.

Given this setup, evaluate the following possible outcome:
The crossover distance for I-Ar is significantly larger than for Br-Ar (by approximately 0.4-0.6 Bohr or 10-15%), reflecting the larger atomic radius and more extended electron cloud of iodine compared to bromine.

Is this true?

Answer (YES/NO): NO